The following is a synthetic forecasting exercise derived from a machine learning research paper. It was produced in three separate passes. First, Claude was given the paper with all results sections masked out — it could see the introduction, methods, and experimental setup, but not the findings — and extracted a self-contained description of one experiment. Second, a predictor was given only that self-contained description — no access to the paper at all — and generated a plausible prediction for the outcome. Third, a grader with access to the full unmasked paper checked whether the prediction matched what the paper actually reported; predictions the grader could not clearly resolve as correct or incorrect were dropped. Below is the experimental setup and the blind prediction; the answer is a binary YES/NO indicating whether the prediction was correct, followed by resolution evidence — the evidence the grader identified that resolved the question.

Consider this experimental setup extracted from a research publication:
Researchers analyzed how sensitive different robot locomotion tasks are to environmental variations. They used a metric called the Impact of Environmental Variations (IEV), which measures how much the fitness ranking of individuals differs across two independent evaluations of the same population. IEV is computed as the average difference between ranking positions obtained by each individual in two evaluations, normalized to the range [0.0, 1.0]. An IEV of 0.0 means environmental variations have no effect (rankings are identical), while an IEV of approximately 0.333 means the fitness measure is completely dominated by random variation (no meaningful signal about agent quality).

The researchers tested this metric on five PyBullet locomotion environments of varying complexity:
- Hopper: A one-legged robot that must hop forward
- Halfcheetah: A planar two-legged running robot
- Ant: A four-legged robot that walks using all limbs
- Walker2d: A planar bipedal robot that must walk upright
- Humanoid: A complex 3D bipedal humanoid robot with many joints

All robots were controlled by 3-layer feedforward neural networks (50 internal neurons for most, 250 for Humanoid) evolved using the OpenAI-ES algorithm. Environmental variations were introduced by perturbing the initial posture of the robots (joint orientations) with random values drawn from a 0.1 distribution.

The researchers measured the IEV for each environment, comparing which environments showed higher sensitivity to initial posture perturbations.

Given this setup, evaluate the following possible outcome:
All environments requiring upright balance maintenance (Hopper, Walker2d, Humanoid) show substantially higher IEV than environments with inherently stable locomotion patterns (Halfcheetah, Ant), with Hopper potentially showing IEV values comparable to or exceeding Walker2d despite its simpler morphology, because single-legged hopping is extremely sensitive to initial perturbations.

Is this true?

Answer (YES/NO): NO